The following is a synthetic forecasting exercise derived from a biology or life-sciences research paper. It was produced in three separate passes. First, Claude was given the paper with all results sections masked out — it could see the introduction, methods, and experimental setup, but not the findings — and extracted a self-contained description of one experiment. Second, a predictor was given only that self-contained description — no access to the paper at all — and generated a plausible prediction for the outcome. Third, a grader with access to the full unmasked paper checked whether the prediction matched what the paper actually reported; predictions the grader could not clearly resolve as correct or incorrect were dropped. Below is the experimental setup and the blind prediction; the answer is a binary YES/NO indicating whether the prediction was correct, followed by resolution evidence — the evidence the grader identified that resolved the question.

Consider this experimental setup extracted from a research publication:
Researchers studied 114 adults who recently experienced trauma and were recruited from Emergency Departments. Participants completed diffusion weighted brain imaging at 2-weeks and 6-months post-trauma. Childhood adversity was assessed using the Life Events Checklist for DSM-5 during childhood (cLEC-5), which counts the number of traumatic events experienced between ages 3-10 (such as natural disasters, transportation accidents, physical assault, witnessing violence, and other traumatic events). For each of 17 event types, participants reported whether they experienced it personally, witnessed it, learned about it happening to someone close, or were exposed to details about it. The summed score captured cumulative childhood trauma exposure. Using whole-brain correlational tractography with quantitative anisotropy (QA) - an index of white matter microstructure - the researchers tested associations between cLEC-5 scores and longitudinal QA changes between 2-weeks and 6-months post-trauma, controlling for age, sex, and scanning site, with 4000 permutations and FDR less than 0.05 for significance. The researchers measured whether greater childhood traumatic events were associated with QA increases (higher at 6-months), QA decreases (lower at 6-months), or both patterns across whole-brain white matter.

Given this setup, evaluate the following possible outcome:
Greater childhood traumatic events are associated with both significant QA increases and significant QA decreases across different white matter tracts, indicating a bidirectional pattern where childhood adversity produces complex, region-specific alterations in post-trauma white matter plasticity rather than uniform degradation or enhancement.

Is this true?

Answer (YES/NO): NO